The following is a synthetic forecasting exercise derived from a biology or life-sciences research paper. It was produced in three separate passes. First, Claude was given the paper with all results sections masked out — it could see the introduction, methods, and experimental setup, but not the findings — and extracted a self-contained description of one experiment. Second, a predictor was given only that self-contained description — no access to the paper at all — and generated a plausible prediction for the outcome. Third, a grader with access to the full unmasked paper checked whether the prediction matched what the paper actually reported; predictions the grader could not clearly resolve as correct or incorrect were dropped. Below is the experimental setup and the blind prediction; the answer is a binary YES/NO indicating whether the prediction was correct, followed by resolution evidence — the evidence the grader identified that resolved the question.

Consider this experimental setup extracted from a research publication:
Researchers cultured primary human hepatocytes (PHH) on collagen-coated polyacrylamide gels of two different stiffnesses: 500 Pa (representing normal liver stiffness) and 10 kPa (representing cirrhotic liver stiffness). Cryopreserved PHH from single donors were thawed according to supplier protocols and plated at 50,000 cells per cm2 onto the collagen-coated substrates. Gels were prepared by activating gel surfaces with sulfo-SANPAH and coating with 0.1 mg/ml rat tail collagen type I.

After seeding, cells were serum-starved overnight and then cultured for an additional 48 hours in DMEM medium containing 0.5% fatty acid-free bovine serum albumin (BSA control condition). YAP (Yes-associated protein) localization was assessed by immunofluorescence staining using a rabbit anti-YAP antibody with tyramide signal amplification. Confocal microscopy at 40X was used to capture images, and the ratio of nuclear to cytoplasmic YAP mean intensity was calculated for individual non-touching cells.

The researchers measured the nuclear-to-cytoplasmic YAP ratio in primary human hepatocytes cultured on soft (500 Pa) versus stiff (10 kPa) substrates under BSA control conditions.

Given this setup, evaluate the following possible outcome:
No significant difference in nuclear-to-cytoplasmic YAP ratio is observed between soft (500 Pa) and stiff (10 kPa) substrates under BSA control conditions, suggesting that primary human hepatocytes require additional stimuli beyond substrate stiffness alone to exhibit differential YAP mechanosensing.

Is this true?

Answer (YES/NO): YES